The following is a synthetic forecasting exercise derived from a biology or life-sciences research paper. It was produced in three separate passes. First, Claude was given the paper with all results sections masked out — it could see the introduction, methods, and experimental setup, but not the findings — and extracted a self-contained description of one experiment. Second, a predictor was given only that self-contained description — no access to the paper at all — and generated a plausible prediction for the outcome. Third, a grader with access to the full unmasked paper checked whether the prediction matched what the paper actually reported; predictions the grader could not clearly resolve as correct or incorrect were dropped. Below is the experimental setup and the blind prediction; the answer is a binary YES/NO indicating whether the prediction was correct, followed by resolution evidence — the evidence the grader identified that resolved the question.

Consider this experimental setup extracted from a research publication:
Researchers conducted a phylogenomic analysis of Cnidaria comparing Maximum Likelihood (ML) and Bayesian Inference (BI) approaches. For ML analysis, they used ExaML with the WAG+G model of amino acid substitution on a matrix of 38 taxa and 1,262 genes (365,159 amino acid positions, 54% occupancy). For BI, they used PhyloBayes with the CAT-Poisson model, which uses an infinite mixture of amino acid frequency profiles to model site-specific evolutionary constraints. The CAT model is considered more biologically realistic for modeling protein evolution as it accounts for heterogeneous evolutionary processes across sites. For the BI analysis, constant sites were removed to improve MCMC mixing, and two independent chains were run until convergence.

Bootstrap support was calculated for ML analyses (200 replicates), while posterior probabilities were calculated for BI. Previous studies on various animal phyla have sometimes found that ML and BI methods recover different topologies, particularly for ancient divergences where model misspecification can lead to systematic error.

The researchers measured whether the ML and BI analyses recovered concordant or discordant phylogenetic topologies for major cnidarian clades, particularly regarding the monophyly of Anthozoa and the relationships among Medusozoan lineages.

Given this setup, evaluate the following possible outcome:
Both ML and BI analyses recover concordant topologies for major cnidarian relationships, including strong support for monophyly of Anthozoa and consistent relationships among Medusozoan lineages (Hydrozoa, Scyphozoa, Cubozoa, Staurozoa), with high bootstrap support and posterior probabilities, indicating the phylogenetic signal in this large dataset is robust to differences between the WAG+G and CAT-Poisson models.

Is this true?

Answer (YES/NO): YES